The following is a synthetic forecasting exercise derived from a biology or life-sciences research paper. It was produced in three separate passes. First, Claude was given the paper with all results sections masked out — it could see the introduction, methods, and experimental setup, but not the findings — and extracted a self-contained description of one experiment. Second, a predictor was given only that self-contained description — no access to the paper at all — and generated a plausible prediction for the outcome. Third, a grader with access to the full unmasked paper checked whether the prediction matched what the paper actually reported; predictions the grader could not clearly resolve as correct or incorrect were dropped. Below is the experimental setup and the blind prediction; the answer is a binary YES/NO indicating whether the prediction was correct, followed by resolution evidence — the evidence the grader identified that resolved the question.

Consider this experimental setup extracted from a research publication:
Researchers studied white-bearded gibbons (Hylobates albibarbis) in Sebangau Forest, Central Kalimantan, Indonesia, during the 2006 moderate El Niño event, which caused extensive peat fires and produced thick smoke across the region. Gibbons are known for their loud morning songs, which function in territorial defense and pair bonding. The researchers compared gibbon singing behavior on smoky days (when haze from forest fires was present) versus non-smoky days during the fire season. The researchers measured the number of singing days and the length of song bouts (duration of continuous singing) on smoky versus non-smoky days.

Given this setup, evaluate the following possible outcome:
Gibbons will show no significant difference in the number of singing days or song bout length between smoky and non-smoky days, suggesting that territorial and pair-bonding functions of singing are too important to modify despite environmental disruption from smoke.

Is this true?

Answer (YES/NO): NO